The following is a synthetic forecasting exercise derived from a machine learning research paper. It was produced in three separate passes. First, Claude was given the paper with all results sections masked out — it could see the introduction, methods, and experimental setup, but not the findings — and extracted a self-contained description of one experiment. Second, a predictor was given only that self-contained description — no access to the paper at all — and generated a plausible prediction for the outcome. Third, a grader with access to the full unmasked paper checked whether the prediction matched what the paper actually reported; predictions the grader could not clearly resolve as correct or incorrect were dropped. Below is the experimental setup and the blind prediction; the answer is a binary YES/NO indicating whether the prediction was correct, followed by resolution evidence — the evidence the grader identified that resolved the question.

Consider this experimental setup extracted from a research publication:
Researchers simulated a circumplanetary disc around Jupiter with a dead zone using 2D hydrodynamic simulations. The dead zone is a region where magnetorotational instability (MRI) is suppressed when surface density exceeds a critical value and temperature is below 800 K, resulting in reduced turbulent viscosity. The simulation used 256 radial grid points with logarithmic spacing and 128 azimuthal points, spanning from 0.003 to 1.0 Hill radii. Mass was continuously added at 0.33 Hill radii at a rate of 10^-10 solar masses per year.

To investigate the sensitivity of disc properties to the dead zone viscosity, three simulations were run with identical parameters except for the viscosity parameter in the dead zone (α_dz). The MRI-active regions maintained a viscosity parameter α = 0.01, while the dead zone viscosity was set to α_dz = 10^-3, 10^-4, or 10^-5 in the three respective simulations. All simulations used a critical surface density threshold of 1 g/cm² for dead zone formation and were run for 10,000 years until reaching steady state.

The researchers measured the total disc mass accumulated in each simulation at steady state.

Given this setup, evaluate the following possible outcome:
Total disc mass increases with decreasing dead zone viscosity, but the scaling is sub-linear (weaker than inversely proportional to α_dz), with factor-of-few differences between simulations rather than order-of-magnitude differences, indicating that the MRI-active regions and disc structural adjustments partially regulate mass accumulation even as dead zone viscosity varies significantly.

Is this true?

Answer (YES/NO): YES